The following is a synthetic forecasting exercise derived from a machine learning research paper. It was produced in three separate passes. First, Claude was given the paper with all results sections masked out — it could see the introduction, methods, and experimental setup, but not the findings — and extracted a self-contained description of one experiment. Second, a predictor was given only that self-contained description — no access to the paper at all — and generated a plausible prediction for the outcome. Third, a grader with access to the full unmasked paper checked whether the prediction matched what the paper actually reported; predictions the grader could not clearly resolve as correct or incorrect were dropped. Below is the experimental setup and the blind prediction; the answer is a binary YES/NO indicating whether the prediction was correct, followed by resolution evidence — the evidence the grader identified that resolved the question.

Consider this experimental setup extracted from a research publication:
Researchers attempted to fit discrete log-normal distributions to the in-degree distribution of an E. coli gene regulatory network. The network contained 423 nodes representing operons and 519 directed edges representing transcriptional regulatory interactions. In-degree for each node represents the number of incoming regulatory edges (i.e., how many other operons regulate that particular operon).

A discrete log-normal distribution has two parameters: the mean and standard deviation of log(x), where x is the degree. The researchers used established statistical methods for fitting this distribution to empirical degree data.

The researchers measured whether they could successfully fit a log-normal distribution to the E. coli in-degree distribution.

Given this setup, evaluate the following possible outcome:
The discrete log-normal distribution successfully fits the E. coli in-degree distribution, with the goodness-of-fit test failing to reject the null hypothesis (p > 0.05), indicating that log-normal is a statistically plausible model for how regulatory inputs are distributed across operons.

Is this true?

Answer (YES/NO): NO